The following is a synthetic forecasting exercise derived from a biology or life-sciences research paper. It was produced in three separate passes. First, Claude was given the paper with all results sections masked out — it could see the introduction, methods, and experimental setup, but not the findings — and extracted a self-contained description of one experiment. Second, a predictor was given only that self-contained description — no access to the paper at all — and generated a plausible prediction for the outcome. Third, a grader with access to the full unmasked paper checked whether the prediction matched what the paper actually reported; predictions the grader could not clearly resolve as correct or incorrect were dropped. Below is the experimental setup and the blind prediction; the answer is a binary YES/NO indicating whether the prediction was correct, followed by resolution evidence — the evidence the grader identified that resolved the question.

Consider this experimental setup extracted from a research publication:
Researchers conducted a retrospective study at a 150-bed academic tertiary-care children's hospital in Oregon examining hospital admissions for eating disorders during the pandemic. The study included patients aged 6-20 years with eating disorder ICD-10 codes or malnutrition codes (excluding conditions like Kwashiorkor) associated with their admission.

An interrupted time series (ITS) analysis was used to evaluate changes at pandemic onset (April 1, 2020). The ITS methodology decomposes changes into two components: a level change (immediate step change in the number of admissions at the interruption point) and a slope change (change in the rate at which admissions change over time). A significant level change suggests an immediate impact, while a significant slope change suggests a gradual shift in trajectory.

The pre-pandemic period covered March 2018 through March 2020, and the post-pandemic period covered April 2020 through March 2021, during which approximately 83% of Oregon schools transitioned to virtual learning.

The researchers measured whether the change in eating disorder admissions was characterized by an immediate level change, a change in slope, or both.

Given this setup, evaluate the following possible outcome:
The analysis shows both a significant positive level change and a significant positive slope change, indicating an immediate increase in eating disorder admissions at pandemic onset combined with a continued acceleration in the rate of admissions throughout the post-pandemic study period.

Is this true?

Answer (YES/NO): NO